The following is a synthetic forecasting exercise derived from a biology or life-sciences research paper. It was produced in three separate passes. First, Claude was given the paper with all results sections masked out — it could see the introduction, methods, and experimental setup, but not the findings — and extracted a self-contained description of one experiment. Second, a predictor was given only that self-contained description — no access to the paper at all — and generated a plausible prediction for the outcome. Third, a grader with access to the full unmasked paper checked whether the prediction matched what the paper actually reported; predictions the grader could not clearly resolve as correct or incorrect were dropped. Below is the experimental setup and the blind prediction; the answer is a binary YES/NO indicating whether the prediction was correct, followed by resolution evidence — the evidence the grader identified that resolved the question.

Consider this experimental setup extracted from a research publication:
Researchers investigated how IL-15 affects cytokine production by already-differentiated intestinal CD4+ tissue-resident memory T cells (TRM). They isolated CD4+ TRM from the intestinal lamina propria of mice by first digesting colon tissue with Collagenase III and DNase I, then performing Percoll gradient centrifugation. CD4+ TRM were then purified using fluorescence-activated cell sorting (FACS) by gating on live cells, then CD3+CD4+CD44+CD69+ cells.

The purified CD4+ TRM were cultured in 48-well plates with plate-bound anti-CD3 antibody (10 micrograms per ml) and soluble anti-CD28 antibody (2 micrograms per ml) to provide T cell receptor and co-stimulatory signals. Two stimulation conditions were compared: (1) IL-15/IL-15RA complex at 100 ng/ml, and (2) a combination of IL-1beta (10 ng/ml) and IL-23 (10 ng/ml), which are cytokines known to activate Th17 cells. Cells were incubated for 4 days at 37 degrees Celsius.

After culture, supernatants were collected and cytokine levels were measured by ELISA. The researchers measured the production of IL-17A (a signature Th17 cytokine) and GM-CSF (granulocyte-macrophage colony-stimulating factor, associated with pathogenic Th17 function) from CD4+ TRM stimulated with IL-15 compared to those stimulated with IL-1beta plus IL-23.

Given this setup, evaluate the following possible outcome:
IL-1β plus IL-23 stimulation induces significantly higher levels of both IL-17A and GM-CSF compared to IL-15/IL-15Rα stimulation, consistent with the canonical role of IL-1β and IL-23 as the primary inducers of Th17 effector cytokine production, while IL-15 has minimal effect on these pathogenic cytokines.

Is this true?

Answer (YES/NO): NO